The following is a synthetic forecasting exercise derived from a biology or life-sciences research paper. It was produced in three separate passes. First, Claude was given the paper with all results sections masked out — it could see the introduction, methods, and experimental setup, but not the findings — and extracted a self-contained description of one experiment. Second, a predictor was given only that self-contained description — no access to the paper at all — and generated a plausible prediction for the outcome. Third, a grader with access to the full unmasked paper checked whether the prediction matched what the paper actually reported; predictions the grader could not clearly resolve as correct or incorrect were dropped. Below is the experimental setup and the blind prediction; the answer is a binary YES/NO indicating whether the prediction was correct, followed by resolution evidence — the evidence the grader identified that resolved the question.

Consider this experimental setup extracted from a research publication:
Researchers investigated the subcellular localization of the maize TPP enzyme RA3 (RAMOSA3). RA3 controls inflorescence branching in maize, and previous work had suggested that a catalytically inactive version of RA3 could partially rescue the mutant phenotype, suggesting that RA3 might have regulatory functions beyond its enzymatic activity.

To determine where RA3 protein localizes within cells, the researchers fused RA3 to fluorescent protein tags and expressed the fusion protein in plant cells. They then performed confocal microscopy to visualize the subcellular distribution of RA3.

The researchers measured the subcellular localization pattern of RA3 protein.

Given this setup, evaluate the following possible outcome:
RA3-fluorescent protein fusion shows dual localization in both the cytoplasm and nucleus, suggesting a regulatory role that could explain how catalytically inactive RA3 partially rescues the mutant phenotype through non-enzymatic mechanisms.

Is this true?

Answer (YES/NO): YES